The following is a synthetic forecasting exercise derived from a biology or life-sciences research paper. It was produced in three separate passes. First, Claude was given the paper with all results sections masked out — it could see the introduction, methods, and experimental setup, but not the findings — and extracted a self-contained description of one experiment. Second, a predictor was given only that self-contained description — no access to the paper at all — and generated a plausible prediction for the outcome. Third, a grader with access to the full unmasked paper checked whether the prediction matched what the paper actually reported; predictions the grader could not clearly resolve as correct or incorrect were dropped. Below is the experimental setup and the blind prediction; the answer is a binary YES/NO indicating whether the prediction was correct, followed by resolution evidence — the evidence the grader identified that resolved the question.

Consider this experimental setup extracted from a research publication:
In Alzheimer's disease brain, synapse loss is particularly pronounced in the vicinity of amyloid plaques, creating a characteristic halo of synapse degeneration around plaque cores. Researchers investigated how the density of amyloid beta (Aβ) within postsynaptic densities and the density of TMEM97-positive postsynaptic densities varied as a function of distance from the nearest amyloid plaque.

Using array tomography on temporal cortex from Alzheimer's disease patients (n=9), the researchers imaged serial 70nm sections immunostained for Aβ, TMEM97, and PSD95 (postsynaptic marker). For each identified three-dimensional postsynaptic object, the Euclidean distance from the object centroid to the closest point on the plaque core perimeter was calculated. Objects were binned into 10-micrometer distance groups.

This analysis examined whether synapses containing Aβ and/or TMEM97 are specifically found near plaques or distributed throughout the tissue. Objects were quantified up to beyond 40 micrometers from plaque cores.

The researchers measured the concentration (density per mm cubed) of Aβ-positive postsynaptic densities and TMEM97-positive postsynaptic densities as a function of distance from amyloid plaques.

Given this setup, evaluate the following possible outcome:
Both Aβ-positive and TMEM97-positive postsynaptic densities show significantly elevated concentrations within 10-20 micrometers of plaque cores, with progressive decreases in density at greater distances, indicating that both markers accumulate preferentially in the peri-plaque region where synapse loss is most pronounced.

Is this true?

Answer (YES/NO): NO